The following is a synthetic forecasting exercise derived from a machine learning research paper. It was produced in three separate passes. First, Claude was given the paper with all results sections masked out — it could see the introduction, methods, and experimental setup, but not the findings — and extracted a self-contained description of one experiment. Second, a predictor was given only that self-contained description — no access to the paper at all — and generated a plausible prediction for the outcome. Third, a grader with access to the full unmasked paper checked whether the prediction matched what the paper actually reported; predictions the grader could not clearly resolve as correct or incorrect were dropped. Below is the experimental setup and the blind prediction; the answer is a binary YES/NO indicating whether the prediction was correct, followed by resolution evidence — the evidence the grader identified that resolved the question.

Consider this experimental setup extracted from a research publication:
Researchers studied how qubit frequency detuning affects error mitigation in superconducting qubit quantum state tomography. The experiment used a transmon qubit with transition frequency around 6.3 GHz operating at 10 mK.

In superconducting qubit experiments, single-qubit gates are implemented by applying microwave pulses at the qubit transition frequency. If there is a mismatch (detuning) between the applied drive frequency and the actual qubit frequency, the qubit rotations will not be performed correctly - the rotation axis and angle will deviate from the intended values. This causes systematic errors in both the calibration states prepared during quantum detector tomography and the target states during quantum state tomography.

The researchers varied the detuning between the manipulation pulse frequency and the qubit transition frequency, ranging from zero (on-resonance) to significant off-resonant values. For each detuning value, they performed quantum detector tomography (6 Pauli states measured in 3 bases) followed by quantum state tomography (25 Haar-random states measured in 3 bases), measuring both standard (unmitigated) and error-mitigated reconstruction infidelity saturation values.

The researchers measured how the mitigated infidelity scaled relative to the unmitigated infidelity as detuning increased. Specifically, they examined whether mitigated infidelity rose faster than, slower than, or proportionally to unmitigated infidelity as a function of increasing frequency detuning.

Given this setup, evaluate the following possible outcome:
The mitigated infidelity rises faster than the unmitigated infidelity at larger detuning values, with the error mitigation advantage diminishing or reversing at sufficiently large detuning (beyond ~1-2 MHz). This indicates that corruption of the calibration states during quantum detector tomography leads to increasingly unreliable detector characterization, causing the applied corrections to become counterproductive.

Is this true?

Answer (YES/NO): NO